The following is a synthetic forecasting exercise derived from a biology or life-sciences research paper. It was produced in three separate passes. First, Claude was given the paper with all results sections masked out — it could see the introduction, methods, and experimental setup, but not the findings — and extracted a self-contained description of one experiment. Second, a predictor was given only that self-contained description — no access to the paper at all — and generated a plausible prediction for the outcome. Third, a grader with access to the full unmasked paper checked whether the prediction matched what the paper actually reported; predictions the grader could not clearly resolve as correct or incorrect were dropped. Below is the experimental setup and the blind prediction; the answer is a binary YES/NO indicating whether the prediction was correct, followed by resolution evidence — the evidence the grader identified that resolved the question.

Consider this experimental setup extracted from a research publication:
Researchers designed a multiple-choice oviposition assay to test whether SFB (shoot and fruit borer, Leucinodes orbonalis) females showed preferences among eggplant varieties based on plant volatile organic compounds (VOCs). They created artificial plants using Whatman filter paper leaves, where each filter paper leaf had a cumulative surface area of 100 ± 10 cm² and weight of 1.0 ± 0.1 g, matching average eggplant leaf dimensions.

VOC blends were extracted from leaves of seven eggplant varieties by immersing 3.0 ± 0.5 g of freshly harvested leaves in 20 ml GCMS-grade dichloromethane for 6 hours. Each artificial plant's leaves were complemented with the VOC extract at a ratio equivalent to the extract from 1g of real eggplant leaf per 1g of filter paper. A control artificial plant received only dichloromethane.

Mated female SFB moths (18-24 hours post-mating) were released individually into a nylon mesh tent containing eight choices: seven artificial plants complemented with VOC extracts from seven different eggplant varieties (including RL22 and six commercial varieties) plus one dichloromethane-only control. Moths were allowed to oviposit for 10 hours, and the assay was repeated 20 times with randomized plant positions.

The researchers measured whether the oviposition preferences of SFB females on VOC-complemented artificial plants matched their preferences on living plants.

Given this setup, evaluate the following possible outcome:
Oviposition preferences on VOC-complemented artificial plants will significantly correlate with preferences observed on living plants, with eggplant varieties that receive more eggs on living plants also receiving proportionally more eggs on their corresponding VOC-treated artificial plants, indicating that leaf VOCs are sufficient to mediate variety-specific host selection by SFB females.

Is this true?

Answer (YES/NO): YES